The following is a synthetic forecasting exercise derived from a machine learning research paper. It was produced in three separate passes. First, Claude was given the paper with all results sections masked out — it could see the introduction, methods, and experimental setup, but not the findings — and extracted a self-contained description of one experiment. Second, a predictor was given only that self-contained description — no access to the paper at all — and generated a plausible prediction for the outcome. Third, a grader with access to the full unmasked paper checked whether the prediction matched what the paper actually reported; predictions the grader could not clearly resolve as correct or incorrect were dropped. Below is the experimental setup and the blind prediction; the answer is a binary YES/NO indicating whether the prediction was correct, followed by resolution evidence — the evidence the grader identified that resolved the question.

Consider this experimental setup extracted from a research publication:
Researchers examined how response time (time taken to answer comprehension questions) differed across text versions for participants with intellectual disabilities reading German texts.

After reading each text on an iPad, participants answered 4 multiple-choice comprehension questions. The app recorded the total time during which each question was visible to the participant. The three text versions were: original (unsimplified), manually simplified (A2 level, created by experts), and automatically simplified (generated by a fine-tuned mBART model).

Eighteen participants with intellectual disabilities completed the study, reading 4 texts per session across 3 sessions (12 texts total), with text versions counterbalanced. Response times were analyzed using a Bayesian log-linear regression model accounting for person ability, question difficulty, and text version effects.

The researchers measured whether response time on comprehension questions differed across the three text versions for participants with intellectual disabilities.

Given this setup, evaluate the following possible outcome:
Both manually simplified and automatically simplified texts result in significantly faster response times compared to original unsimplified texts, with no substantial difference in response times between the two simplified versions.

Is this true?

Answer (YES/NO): NO